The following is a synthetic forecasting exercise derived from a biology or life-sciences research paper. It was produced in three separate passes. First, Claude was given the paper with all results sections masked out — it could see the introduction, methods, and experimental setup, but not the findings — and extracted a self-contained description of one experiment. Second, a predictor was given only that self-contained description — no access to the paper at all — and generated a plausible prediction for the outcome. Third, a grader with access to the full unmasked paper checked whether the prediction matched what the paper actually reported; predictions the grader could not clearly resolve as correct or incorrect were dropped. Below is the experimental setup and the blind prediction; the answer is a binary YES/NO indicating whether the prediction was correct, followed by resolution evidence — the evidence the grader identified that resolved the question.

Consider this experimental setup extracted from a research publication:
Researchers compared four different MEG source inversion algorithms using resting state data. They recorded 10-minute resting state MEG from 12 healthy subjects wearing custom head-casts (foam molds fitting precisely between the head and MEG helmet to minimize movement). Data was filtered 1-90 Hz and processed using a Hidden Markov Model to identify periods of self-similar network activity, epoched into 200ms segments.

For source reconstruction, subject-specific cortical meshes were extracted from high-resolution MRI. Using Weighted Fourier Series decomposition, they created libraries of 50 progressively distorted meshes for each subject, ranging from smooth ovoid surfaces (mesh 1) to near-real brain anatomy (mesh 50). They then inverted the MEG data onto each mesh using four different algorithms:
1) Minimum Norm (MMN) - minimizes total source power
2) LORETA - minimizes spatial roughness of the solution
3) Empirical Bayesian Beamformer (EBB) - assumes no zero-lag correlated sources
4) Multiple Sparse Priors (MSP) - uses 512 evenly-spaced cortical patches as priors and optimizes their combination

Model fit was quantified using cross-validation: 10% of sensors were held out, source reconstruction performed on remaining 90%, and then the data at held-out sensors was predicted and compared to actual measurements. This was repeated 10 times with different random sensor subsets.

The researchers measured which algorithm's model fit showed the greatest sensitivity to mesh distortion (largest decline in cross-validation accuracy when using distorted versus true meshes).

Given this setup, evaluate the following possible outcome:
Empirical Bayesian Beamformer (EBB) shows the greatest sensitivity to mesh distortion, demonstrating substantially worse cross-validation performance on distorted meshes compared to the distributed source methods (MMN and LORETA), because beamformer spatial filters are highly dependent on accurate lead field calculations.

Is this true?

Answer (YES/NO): NO